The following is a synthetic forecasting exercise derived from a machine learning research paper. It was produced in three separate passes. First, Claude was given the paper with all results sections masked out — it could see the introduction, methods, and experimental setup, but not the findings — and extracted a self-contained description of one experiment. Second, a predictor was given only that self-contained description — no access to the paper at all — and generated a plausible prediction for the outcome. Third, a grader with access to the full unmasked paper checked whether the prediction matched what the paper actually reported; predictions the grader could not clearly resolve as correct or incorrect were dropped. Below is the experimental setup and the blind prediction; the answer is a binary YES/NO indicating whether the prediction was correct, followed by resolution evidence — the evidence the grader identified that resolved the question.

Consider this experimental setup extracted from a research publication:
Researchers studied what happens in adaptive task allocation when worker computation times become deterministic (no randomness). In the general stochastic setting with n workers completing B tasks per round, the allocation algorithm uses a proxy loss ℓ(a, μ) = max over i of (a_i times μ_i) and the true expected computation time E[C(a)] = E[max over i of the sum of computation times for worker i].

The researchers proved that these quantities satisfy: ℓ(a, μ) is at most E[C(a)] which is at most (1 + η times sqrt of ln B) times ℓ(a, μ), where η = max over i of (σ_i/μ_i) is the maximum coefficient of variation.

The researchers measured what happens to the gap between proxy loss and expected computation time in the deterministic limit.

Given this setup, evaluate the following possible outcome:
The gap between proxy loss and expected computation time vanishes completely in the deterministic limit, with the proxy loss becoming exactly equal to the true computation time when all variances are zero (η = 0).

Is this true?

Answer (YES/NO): YES